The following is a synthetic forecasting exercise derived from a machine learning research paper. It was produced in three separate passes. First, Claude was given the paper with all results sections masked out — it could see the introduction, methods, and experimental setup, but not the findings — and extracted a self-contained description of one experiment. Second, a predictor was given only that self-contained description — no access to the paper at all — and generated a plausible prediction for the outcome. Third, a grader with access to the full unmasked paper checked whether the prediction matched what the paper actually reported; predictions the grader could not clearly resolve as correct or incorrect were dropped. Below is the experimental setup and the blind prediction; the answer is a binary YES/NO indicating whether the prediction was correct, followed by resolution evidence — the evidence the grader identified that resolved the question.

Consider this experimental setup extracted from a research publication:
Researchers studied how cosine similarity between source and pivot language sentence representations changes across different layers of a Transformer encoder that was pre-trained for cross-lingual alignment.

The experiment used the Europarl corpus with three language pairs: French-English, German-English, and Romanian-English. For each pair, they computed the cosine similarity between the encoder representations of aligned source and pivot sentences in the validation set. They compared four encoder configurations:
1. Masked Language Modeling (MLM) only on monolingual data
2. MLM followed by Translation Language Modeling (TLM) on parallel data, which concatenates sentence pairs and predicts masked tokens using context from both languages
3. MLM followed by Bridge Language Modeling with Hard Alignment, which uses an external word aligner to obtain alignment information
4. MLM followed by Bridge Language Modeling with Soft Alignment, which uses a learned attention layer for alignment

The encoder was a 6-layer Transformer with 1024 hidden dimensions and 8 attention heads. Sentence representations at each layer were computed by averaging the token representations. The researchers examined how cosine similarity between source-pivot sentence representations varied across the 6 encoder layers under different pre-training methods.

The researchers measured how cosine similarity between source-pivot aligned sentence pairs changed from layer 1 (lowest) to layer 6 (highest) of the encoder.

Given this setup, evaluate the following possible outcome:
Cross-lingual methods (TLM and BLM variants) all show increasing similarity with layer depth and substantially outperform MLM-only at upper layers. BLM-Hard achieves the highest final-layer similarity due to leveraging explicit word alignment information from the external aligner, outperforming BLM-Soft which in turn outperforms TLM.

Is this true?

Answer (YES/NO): NO